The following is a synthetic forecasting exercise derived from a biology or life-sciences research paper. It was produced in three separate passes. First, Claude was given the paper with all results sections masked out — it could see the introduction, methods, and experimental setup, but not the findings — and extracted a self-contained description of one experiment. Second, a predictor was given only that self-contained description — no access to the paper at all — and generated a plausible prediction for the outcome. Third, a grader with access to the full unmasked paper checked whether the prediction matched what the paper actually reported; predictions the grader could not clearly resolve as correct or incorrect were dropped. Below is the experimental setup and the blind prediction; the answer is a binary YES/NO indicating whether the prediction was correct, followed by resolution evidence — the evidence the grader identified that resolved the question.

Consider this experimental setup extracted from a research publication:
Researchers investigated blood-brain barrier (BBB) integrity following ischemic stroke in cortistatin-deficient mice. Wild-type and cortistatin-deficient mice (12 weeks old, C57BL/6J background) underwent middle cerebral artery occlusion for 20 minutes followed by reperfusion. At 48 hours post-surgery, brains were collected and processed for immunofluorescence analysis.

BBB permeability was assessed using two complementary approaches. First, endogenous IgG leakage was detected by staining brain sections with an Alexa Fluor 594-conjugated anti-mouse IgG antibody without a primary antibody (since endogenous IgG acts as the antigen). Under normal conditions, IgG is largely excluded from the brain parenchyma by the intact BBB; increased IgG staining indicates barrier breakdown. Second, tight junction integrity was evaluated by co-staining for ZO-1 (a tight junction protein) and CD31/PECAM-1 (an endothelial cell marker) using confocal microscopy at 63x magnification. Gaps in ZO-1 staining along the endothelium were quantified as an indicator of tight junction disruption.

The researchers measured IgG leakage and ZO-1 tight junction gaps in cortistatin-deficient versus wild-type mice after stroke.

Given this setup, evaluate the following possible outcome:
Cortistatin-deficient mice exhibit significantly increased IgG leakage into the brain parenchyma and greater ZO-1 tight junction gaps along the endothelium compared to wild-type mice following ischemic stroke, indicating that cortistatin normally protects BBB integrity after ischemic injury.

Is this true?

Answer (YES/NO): NO